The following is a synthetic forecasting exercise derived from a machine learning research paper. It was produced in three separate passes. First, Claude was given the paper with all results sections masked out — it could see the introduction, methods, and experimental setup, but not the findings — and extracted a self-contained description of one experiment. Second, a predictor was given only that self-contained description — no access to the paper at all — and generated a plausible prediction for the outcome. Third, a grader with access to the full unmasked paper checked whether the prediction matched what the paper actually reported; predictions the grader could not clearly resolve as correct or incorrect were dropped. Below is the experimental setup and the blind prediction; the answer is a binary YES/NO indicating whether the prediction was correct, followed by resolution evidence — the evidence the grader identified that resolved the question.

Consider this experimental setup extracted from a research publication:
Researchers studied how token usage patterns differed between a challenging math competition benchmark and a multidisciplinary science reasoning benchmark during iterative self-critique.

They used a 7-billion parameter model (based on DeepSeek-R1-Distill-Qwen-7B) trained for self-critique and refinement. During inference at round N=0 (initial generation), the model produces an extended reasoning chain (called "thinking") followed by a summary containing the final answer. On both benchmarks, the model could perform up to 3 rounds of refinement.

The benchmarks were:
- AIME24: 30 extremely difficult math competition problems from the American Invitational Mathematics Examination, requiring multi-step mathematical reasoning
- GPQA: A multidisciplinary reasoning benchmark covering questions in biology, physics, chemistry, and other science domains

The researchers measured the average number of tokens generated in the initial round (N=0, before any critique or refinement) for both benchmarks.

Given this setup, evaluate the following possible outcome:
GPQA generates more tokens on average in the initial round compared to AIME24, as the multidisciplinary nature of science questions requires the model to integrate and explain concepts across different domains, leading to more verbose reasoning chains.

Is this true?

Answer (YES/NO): NO